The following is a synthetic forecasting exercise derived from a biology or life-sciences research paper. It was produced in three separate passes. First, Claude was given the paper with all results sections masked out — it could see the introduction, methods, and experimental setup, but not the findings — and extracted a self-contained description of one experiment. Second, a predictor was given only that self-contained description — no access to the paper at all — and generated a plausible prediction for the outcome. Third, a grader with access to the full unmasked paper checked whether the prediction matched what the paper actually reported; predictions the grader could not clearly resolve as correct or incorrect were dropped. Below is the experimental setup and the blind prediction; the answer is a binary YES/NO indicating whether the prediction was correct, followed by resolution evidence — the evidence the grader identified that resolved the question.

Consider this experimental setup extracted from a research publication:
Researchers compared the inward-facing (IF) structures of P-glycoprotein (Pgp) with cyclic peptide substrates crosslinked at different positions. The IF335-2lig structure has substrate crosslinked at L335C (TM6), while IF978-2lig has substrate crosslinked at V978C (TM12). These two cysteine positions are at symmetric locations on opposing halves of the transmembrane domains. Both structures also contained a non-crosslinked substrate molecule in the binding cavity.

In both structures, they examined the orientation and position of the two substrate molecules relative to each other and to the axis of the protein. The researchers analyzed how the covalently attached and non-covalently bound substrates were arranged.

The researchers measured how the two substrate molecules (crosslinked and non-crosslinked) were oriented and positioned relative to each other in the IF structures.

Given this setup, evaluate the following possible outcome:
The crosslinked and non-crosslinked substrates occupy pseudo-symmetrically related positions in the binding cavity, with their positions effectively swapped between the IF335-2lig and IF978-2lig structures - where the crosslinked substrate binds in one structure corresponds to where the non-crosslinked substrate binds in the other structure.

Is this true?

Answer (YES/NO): NO